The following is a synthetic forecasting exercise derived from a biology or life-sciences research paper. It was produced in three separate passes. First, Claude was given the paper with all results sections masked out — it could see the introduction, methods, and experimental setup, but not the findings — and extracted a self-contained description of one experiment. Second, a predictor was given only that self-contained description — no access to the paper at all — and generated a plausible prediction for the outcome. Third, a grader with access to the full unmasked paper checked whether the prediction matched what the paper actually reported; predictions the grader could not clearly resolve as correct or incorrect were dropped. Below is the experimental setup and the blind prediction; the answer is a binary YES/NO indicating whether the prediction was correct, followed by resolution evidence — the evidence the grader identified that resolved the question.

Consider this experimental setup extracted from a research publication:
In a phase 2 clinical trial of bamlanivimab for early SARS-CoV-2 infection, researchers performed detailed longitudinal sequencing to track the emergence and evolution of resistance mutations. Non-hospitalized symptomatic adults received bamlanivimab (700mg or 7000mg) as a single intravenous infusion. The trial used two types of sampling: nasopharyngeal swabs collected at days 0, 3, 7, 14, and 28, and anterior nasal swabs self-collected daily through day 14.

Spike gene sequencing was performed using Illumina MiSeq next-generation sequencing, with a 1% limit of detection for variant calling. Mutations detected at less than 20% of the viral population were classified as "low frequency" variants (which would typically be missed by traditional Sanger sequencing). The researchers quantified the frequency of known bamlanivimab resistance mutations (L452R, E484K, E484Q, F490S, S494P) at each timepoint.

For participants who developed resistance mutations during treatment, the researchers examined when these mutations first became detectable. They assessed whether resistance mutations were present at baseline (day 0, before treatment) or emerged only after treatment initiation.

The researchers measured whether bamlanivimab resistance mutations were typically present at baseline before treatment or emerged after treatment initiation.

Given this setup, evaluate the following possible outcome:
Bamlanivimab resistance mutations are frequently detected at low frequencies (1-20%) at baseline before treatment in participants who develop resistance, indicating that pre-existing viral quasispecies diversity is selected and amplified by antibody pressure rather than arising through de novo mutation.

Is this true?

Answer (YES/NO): NO